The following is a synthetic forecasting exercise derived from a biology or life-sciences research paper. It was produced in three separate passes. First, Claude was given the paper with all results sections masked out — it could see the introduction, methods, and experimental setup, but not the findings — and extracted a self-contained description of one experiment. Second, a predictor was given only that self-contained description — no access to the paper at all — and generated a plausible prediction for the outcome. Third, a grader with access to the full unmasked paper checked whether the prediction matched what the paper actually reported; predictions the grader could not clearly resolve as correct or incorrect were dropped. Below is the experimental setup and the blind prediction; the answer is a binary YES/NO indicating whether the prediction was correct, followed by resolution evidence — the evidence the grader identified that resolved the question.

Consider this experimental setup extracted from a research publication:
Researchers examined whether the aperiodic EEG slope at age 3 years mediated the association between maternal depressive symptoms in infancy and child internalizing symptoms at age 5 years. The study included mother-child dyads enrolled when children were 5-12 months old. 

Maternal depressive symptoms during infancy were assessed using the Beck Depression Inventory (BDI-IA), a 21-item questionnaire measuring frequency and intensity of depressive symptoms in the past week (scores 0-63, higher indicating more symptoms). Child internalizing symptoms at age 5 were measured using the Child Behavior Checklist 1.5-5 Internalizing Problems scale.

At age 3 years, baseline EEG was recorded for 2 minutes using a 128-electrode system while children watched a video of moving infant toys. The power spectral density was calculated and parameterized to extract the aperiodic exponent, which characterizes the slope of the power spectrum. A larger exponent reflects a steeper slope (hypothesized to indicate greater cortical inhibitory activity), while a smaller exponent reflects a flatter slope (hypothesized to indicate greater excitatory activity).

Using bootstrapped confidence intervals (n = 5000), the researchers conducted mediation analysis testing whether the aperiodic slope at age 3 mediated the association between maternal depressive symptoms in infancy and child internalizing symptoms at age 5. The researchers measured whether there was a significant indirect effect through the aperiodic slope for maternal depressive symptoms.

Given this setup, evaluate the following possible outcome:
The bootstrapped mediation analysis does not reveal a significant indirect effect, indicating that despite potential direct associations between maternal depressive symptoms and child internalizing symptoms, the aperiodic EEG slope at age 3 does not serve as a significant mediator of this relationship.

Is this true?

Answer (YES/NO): YES